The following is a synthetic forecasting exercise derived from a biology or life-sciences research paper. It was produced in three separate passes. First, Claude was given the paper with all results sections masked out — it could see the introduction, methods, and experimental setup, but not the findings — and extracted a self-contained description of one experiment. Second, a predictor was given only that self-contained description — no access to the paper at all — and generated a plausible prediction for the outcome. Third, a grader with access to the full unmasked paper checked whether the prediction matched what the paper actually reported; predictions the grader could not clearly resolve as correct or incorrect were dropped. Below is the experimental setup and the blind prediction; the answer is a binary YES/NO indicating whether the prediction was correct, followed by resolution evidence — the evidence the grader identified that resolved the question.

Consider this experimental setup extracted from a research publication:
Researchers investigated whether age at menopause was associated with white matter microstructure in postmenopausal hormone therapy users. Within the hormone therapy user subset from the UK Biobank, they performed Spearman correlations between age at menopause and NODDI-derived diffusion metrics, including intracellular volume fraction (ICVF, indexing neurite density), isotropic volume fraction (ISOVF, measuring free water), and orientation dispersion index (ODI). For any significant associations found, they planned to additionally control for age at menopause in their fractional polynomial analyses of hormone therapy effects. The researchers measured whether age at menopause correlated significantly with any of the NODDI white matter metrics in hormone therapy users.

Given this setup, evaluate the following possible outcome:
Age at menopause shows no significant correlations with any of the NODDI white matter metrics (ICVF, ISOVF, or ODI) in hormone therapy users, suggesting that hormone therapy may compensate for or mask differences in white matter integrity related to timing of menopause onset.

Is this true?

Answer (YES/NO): YES